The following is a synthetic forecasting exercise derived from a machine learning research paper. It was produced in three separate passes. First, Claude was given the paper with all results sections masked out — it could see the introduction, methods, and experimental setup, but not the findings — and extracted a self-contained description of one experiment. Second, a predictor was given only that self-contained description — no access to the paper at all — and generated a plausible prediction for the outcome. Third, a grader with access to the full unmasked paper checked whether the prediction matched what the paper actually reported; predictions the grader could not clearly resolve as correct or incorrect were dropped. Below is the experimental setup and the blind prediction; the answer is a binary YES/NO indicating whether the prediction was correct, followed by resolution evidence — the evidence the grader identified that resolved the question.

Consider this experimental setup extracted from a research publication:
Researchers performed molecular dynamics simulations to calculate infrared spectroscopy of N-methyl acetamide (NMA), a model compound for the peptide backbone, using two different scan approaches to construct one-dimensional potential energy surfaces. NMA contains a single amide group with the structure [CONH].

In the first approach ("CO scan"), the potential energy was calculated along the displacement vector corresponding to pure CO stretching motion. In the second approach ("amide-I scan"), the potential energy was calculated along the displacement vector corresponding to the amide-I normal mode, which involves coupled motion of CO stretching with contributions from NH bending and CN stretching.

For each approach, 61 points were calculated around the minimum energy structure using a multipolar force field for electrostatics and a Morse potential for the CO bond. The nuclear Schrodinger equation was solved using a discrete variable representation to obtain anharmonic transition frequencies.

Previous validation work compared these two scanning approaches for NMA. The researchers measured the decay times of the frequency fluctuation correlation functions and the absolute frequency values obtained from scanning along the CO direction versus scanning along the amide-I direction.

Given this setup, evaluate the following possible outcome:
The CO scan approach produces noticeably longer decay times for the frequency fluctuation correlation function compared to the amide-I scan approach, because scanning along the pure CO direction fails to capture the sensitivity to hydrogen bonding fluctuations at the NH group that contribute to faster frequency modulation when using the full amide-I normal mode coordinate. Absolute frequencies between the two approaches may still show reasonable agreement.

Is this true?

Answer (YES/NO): NO